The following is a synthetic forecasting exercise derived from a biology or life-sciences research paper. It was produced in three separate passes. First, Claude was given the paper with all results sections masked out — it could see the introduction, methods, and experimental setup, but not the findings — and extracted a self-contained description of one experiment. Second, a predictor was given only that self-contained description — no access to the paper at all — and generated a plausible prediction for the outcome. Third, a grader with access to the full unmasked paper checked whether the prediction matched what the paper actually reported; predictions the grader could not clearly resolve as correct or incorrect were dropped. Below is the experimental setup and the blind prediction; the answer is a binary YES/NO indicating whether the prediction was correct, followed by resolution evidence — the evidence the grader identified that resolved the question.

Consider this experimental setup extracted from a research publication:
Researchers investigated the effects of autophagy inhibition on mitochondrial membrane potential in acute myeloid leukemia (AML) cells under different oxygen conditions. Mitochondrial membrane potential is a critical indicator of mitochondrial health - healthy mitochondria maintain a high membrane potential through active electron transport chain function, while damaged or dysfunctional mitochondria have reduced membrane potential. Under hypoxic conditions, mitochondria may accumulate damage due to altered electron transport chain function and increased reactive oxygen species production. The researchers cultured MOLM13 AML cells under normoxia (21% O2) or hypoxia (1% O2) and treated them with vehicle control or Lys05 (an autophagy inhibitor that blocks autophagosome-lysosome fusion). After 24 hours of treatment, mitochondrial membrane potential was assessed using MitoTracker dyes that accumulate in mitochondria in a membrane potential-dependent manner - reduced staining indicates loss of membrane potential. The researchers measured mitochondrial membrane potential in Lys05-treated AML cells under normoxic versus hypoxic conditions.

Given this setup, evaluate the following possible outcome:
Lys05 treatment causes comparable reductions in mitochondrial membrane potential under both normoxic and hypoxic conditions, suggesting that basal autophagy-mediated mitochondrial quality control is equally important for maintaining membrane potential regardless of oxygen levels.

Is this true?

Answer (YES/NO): NO